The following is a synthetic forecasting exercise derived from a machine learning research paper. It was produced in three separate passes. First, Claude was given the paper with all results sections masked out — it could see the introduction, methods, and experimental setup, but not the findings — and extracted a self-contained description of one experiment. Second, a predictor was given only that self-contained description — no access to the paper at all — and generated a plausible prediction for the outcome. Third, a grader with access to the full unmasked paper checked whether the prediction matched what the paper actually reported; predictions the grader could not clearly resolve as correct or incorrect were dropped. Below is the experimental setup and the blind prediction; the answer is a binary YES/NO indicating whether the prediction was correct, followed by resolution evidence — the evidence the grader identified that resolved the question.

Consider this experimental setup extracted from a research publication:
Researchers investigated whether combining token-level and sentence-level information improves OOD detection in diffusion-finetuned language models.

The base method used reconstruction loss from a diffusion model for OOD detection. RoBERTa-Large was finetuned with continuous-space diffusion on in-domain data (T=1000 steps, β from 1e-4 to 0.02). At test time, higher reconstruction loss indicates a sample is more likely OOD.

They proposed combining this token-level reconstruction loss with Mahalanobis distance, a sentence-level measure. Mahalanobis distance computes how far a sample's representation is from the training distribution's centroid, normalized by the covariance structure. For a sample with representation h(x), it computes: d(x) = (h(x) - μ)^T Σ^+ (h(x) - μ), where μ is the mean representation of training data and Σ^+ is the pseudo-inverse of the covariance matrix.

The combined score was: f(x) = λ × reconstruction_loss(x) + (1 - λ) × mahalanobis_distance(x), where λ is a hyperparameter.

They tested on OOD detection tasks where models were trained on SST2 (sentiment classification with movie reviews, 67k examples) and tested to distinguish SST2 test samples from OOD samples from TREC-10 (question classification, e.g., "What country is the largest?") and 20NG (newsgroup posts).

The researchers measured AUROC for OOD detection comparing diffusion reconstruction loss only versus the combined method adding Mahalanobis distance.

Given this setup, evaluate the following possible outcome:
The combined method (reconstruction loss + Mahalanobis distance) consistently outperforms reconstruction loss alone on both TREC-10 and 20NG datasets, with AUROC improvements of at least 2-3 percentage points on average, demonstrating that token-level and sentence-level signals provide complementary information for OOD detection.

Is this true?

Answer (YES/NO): NO